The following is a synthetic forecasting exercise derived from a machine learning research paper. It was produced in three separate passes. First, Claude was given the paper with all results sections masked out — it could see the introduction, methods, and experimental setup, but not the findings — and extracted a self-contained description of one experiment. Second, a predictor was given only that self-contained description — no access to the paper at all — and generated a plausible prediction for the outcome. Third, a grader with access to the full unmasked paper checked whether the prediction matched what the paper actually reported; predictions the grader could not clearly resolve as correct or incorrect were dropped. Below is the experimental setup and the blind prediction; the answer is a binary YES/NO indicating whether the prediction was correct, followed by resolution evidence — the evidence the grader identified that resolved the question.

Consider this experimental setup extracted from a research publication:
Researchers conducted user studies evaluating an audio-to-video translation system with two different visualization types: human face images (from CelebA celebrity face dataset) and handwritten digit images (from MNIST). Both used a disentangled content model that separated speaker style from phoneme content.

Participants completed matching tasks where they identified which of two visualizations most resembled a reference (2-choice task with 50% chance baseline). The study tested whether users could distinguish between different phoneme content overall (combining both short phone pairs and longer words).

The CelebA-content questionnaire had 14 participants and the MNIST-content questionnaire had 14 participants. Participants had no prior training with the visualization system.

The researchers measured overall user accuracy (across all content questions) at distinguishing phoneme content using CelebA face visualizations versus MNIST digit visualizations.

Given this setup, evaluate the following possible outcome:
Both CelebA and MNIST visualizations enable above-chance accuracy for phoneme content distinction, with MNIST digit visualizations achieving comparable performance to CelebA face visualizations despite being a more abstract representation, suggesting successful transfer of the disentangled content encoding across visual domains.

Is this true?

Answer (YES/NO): NO